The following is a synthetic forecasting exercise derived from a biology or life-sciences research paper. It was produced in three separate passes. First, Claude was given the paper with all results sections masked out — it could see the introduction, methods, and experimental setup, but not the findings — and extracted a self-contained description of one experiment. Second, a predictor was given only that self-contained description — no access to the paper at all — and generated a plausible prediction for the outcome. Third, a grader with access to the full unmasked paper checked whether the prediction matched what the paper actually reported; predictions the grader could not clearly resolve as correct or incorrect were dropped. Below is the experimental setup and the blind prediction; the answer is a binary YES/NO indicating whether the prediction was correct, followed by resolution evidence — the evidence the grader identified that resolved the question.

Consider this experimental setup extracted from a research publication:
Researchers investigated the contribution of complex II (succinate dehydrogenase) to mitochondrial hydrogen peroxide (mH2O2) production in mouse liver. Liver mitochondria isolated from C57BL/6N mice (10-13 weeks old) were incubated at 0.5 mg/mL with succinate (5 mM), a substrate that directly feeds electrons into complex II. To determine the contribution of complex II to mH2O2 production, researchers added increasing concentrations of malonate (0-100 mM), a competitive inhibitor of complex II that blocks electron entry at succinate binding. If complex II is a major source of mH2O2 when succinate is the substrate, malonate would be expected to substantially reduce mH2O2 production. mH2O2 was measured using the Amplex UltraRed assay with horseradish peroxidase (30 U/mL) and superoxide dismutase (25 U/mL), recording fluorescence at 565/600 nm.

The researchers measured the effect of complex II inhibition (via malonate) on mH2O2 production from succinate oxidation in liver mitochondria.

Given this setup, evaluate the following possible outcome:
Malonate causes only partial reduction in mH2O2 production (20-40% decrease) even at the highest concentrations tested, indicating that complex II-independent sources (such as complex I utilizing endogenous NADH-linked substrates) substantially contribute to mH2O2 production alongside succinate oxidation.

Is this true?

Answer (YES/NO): NO